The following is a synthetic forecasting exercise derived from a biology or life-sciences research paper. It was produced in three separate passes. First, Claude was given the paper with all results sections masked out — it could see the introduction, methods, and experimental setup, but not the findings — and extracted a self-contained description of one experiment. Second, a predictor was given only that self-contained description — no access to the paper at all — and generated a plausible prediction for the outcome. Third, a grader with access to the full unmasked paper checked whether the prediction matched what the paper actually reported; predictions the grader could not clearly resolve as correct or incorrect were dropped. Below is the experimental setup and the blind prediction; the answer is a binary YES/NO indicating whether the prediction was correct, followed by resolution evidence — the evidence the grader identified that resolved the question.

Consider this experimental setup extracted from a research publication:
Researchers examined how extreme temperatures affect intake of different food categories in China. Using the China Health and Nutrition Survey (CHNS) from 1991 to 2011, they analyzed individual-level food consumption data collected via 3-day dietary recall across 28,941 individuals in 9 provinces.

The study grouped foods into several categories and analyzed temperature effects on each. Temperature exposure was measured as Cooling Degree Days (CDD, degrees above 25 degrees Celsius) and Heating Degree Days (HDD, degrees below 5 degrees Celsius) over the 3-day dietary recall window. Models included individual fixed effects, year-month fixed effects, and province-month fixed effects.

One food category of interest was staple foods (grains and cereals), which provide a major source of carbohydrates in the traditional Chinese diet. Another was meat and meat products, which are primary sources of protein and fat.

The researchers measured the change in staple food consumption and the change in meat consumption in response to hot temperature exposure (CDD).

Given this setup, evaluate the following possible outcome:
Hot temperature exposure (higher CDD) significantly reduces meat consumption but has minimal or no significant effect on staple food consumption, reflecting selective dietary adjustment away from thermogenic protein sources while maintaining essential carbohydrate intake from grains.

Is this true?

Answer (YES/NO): YES